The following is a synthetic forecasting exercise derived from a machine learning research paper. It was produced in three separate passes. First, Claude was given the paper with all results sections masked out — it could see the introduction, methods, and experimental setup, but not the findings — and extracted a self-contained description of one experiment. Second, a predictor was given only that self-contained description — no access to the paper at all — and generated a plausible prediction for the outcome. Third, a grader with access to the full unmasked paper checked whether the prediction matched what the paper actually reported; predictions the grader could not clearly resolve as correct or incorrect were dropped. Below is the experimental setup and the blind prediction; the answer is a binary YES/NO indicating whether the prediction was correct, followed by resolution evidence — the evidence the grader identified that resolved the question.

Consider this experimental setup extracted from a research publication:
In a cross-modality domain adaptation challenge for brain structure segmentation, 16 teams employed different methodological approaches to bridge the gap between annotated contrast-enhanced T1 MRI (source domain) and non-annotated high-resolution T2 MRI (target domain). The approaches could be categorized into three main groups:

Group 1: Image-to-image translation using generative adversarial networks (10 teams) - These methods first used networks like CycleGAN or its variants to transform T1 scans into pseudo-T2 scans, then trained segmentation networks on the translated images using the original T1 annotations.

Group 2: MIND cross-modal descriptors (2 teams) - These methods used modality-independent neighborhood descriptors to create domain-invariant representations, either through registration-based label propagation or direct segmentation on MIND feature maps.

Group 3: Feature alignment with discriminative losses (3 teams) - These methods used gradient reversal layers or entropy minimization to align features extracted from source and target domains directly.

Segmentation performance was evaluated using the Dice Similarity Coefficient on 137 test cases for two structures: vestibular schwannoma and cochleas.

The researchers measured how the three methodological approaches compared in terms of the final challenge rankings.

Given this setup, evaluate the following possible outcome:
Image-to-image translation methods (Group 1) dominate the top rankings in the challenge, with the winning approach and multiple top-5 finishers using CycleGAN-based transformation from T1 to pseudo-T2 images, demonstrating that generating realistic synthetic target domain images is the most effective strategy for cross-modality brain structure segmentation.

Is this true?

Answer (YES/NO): YES